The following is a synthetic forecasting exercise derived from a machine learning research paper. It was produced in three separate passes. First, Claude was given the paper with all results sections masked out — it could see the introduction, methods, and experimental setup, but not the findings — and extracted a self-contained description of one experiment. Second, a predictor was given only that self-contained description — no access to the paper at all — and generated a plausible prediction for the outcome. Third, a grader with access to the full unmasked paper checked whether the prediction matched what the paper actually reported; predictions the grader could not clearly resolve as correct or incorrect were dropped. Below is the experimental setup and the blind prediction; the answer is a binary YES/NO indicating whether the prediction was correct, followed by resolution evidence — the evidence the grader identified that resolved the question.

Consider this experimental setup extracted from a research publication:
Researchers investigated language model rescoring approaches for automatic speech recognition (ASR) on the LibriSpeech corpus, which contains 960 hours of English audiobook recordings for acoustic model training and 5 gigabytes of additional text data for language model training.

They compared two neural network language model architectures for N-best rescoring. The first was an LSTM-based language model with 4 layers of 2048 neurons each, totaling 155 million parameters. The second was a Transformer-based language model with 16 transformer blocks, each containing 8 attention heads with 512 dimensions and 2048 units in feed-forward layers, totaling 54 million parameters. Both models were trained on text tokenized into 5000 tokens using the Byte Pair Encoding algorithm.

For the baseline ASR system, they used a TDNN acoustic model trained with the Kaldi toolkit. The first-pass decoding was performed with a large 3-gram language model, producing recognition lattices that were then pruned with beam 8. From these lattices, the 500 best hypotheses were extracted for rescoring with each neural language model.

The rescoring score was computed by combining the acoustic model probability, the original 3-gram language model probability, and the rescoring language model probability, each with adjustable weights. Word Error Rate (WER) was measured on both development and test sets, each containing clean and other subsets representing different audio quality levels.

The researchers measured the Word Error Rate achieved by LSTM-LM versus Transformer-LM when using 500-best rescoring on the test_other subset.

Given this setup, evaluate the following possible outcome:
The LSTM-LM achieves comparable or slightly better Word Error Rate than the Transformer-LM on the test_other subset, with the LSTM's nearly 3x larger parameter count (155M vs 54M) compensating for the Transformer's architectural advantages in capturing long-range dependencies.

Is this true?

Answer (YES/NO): NO